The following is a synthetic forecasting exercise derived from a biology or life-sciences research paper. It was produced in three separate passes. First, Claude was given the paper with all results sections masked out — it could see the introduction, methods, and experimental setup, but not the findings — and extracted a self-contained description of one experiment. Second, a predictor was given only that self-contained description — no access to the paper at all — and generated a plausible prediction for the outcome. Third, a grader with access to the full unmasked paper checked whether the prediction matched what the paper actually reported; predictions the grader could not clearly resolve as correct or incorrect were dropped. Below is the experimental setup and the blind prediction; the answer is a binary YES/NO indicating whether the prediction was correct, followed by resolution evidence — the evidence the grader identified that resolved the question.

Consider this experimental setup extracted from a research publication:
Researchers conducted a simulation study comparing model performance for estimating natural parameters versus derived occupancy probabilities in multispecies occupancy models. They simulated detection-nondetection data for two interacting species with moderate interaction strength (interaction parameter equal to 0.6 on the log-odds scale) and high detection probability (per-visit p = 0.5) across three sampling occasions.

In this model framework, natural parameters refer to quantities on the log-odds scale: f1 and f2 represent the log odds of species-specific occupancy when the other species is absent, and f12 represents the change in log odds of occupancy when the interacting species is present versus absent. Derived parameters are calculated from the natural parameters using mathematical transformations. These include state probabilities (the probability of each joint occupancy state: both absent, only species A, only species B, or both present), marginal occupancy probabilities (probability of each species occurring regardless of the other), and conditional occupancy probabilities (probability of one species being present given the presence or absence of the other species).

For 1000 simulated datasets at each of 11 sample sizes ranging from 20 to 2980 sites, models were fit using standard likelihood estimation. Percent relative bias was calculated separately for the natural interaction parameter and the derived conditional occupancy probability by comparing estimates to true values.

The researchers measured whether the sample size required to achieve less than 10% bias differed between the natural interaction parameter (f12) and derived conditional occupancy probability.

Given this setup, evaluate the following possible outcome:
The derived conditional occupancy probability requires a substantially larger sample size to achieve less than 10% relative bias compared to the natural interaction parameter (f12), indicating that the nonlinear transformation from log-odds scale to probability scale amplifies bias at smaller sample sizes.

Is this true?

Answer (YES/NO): NO